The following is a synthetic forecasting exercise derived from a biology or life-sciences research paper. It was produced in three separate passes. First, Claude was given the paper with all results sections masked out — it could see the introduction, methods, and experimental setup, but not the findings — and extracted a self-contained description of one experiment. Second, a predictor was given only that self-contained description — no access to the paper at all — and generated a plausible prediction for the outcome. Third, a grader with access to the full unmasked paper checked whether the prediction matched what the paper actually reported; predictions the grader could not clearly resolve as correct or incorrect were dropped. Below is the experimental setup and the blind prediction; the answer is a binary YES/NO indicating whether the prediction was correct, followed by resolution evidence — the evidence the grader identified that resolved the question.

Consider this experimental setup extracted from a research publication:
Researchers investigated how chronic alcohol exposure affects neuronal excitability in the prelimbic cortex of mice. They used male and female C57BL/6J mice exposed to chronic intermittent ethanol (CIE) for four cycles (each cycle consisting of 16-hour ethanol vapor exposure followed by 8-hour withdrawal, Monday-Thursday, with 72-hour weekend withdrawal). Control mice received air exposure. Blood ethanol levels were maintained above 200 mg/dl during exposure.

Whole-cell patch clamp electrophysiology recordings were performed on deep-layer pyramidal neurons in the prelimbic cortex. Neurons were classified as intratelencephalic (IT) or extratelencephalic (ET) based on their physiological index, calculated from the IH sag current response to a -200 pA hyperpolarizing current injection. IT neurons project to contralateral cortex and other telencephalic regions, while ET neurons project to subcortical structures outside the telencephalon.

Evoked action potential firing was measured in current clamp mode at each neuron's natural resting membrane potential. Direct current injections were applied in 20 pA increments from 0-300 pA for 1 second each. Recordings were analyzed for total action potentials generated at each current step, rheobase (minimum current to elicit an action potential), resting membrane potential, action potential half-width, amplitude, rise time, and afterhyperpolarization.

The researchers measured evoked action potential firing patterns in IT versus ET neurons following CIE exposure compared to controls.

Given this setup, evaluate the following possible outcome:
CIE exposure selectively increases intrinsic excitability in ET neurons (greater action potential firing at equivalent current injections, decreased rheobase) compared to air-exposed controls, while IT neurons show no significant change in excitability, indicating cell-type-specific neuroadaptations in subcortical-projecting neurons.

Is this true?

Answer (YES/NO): NO